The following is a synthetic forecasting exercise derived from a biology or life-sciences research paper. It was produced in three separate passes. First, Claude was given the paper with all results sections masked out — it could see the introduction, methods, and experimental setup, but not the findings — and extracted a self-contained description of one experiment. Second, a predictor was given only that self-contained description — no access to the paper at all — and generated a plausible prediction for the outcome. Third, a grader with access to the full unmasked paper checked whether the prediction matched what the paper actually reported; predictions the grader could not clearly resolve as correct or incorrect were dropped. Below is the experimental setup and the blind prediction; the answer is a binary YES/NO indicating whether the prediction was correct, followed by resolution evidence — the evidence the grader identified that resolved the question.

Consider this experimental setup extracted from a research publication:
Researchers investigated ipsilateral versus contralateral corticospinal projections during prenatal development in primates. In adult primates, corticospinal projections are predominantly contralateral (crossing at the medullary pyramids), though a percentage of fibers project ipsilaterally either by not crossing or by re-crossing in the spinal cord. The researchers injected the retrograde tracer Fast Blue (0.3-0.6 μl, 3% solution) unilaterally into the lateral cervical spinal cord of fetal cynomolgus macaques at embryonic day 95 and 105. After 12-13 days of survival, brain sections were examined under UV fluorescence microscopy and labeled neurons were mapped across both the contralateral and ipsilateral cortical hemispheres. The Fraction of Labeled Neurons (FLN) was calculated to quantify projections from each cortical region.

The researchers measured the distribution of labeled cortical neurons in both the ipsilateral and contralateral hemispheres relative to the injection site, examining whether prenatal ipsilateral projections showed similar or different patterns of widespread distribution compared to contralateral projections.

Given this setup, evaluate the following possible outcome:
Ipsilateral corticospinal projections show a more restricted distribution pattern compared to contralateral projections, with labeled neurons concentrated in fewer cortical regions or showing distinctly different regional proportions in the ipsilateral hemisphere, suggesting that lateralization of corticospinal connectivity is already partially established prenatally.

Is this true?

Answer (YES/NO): NO